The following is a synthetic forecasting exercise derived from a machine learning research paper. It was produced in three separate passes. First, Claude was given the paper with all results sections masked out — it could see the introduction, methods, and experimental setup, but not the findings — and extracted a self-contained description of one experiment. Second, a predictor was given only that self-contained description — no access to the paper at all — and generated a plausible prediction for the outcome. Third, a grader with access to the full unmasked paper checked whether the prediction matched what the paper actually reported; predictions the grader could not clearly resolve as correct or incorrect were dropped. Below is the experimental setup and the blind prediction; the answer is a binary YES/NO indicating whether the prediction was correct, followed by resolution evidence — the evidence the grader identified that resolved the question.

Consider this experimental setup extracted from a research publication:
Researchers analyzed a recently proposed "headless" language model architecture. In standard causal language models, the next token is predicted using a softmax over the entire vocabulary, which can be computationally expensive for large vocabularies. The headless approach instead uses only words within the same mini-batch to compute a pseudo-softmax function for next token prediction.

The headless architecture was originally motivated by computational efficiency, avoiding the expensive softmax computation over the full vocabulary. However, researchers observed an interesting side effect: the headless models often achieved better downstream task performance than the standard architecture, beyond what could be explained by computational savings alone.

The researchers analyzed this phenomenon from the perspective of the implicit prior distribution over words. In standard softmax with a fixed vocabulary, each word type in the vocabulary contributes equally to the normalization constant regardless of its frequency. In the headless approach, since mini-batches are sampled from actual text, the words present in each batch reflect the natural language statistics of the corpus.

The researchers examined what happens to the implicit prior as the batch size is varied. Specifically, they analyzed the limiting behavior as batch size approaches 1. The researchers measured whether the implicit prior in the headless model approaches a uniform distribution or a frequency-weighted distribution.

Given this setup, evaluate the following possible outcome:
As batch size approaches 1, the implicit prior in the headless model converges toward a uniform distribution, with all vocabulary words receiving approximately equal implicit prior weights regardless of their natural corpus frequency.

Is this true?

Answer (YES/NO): NO